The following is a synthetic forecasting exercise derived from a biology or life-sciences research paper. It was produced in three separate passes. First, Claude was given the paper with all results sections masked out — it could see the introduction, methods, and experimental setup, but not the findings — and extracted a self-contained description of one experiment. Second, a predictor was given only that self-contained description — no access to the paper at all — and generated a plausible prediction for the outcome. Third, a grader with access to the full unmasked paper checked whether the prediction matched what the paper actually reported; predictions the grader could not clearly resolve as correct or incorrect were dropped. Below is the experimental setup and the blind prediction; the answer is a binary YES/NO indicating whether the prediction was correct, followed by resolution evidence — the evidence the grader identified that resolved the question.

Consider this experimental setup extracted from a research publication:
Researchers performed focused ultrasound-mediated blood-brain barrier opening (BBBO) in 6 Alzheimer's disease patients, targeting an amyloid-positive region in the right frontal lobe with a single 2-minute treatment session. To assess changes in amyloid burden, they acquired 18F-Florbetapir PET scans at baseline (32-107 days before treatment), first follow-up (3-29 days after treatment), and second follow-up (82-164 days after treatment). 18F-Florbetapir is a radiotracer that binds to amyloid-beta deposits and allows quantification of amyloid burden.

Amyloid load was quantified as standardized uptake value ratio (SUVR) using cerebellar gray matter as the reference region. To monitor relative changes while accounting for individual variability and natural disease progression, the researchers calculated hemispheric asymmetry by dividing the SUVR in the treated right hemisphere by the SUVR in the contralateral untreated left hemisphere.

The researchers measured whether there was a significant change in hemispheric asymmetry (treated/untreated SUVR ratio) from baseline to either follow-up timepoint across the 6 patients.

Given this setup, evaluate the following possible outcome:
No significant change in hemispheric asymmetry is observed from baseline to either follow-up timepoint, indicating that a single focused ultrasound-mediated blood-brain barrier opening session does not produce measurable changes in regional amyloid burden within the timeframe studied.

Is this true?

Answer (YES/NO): NO